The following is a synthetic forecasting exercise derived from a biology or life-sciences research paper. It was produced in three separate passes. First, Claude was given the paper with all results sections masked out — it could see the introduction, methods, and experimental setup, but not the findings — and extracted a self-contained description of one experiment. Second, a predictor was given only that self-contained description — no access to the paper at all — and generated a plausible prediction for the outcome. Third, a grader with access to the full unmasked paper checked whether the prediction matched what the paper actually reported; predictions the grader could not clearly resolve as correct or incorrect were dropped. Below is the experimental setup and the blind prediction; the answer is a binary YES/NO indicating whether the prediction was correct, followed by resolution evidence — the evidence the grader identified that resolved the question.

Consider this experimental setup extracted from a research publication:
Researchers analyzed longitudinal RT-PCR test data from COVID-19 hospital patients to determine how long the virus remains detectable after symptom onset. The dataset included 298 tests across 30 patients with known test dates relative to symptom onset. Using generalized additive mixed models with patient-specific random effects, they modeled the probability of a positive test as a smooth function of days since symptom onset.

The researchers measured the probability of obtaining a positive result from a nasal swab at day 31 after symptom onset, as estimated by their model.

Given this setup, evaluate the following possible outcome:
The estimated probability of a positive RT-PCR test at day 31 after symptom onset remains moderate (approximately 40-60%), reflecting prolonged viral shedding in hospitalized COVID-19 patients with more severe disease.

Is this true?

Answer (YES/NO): NO